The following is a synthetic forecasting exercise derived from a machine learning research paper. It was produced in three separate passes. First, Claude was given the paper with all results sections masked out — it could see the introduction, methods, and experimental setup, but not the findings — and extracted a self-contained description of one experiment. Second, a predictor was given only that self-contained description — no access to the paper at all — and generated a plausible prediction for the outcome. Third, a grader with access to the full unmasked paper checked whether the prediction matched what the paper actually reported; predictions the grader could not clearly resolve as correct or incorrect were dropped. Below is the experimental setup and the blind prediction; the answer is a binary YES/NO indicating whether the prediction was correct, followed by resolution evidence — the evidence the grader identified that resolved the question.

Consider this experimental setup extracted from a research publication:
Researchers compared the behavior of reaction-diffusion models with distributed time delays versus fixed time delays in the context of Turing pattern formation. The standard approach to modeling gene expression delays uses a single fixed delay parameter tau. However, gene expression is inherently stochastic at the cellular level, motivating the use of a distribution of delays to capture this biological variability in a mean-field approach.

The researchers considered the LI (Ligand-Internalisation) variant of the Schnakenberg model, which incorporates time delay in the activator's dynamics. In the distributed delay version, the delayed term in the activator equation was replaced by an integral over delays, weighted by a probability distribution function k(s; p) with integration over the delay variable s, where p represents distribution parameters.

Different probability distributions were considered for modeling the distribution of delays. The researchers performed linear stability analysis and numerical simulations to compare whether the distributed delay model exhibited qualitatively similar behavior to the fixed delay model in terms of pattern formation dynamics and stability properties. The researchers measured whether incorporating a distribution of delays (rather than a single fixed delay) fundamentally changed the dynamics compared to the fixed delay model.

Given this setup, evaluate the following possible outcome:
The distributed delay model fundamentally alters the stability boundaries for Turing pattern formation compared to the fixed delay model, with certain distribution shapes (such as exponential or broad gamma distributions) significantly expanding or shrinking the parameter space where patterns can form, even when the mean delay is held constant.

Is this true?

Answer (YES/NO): NO